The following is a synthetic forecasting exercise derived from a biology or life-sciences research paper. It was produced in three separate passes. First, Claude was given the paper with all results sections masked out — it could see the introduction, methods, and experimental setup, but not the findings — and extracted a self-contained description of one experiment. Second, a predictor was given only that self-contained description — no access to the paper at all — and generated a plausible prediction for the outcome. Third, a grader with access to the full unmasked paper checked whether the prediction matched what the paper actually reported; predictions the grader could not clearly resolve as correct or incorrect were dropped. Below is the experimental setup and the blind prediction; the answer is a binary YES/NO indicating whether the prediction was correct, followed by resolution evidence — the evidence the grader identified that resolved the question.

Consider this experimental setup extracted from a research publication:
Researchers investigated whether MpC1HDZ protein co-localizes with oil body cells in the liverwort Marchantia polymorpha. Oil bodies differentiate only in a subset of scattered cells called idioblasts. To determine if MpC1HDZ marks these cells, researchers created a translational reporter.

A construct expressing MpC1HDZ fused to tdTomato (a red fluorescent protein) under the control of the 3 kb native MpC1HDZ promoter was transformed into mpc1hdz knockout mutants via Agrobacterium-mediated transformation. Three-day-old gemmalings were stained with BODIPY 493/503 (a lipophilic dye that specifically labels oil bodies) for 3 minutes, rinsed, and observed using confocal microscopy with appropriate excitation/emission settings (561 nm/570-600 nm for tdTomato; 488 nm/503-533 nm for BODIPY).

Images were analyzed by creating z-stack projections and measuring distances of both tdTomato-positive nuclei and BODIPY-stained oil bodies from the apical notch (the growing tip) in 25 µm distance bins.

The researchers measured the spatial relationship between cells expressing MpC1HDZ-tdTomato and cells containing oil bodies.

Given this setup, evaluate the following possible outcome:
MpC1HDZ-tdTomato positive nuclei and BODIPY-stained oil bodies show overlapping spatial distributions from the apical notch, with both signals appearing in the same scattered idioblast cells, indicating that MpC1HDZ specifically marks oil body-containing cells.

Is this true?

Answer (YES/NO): NO